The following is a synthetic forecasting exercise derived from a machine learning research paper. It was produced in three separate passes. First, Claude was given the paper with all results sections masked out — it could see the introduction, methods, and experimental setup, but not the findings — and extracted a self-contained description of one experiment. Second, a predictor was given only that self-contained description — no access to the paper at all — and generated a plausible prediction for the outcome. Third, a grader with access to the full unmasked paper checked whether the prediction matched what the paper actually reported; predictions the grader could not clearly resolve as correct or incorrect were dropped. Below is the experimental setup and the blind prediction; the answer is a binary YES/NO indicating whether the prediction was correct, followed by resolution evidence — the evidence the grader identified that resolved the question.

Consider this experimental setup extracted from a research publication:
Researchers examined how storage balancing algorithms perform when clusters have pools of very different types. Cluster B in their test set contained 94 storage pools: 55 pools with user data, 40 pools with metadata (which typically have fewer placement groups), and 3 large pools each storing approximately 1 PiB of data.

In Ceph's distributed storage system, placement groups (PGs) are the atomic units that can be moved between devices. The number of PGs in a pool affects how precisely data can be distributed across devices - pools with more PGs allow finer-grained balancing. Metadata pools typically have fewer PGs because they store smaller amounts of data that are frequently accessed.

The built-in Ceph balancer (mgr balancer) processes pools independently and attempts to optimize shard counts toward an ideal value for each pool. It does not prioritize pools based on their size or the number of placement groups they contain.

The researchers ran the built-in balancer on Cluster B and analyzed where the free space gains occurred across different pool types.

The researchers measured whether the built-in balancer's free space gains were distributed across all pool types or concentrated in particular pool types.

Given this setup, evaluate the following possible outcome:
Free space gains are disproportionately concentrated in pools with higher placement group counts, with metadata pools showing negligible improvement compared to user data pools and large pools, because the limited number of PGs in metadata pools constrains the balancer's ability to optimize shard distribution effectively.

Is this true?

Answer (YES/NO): NO